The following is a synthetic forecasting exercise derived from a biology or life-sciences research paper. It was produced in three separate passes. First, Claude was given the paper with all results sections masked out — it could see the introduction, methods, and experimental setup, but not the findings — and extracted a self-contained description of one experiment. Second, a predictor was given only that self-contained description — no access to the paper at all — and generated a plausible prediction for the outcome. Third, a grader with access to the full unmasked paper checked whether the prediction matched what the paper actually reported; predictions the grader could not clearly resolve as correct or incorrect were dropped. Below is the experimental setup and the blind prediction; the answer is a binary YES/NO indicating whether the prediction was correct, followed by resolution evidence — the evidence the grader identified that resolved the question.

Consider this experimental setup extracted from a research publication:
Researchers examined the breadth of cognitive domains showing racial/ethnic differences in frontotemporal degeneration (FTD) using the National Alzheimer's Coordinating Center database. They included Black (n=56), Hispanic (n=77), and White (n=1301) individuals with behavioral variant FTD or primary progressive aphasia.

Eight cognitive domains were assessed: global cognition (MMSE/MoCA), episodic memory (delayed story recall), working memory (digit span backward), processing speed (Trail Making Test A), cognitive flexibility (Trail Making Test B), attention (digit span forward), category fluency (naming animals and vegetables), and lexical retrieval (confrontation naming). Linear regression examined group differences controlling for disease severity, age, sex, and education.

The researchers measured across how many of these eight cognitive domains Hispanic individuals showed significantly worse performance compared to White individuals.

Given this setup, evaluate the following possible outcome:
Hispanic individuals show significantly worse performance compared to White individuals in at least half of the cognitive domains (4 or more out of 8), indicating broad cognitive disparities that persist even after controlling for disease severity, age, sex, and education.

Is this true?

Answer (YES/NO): YES